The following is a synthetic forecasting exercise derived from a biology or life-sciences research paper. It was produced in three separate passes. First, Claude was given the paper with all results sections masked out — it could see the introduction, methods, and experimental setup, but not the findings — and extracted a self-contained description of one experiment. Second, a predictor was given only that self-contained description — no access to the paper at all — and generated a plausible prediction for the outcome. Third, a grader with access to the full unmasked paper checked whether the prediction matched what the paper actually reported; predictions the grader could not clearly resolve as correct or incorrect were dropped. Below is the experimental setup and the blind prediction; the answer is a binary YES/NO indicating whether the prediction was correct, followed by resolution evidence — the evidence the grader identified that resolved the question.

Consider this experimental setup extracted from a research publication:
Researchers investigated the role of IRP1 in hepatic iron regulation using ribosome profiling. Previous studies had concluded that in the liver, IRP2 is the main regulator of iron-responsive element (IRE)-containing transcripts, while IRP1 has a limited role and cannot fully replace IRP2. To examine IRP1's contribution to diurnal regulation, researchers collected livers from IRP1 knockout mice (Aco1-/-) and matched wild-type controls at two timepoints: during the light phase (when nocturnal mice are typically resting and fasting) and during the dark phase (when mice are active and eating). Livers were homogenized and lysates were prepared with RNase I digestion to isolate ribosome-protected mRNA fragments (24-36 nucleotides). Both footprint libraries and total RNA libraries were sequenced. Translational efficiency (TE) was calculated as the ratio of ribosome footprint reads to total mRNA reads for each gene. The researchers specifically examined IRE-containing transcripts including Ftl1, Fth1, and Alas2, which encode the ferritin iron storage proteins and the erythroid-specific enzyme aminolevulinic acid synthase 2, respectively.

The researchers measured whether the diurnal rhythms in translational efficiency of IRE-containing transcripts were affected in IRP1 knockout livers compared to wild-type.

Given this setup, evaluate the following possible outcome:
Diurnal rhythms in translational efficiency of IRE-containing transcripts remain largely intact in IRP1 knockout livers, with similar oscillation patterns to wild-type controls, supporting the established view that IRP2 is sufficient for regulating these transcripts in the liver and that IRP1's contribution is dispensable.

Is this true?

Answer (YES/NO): NO